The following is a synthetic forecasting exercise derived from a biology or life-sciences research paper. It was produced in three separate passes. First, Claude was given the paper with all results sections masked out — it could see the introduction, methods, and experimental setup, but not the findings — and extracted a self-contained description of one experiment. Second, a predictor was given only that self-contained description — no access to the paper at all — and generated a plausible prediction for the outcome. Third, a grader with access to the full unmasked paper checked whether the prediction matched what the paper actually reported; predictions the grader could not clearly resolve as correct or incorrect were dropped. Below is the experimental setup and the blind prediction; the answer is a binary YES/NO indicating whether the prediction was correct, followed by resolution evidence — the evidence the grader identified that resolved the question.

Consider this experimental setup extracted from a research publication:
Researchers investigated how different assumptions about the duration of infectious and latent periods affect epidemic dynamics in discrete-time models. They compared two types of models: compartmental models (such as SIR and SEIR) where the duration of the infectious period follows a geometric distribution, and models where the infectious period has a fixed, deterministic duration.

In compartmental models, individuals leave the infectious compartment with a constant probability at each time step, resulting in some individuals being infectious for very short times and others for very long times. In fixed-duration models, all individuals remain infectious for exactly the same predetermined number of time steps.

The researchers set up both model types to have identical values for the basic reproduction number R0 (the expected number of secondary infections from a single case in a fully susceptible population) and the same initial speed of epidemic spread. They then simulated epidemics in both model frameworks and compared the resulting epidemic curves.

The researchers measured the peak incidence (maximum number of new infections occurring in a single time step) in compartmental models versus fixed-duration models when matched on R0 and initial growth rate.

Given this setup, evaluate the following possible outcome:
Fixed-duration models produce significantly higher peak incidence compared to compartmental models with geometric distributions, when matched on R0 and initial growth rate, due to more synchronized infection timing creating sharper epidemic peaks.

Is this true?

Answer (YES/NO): YES